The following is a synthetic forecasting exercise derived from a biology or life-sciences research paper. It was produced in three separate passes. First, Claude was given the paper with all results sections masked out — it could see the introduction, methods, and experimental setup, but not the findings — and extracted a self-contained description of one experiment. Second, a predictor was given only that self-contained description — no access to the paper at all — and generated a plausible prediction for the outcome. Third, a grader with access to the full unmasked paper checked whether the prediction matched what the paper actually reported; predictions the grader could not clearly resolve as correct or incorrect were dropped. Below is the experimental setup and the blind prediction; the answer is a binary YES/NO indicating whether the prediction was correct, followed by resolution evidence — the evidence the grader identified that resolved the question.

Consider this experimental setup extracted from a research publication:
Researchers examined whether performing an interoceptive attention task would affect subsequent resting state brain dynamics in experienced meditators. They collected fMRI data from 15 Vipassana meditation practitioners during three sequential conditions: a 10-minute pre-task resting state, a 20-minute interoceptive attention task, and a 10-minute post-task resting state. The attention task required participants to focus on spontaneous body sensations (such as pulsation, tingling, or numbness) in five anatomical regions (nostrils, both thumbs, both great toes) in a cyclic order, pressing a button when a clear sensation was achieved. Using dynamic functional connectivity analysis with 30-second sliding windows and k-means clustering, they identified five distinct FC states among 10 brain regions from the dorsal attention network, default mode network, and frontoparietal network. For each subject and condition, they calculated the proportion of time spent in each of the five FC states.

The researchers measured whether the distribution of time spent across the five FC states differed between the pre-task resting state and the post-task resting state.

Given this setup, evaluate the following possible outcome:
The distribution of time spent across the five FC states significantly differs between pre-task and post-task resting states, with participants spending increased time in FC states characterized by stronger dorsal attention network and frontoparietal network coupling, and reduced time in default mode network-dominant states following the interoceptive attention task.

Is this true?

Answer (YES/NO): NO